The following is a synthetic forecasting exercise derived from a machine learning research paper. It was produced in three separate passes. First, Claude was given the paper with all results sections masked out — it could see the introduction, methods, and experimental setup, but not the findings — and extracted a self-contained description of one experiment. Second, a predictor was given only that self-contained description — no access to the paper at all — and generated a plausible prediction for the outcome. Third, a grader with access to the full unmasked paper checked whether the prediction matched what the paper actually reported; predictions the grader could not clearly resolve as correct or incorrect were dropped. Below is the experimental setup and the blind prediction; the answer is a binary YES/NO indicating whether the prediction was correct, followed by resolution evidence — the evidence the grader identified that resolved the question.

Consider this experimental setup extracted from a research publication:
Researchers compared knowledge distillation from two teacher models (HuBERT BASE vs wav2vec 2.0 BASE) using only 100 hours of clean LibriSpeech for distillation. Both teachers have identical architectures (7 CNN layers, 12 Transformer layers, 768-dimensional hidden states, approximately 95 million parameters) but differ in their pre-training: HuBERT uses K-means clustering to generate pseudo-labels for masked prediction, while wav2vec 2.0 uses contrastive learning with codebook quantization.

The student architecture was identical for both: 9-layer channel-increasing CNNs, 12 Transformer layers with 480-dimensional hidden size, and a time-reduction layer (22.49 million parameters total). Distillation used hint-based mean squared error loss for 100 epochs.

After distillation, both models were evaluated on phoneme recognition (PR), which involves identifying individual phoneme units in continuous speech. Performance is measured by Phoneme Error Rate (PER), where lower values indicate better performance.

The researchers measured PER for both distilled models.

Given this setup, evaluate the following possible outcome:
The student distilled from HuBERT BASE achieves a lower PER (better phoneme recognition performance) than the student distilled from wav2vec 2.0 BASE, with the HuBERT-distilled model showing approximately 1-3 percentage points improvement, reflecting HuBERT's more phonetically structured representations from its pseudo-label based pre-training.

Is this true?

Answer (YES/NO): YES